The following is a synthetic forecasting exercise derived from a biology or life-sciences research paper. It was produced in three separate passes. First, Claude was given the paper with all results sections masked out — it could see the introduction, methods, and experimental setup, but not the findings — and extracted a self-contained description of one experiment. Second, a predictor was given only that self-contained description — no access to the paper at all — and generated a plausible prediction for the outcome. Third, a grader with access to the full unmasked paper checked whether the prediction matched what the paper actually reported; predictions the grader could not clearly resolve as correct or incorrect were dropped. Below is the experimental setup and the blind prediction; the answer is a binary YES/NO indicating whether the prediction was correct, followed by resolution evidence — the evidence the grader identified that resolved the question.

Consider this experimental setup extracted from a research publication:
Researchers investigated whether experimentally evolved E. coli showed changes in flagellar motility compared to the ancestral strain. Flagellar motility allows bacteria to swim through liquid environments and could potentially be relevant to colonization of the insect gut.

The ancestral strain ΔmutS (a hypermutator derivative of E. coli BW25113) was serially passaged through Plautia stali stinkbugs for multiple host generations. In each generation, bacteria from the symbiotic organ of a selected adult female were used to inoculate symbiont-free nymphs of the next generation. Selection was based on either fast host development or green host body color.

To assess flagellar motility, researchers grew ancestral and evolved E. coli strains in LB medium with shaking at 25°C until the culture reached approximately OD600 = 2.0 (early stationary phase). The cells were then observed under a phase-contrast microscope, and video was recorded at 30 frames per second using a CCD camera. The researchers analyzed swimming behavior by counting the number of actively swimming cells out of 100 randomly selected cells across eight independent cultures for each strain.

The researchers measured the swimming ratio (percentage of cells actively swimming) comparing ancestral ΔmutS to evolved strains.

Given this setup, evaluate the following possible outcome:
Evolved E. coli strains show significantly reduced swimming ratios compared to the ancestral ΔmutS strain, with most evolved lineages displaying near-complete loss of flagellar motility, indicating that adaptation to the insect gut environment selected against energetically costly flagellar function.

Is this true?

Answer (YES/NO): YES